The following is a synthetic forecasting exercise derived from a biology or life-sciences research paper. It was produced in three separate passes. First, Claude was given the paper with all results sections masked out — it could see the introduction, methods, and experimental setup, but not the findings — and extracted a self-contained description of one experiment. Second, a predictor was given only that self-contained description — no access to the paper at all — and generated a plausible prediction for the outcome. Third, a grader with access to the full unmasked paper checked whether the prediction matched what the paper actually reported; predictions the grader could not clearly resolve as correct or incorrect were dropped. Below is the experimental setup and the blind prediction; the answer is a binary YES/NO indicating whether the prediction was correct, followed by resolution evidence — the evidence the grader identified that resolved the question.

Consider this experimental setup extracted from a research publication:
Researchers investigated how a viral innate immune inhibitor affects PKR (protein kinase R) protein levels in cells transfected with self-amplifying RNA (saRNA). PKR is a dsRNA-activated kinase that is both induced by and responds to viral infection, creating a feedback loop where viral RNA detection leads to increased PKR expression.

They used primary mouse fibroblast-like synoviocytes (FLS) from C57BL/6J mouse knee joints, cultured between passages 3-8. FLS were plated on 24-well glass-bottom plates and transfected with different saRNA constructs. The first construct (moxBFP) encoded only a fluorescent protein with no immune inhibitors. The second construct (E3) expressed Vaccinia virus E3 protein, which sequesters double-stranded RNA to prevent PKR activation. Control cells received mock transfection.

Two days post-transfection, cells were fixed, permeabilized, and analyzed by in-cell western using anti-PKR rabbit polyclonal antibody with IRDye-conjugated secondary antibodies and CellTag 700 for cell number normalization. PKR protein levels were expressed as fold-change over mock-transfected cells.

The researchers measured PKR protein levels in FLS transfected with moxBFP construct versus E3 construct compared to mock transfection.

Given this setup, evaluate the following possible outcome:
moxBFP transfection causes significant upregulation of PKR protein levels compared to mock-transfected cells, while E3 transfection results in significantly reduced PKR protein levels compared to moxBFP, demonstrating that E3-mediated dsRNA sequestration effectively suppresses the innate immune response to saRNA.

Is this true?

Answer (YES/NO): NO